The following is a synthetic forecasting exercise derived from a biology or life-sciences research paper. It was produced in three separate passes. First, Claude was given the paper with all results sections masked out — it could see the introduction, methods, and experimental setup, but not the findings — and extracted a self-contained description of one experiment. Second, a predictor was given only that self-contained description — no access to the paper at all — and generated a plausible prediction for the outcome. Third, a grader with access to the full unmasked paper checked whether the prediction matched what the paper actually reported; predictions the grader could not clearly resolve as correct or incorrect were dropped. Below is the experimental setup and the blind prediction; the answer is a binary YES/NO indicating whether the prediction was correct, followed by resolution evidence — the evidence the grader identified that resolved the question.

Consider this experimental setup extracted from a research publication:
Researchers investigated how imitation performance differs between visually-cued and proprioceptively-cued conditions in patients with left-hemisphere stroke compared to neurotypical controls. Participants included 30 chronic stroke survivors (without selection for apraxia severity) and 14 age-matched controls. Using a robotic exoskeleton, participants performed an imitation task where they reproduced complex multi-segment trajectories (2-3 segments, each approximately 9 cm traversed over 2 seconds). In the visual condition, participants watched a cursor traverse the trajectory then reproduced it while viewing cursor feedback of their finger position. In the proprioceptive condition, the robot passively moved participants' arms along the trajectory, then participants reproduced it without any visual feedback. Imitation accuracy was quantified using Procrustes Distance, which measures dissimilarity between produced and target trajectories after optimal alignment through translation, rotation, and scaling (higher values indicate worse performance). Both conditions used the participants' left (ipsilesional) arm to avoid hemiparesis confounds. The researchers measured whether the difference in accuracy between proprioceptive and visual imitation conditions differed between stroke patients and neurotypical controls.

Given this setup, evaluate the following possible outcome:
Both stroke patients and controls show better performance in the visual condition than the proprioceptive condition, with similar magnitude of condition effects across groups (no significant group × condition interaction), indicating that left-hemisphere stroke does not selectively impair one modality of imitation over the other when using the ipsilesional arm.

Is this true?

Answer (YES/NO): NO